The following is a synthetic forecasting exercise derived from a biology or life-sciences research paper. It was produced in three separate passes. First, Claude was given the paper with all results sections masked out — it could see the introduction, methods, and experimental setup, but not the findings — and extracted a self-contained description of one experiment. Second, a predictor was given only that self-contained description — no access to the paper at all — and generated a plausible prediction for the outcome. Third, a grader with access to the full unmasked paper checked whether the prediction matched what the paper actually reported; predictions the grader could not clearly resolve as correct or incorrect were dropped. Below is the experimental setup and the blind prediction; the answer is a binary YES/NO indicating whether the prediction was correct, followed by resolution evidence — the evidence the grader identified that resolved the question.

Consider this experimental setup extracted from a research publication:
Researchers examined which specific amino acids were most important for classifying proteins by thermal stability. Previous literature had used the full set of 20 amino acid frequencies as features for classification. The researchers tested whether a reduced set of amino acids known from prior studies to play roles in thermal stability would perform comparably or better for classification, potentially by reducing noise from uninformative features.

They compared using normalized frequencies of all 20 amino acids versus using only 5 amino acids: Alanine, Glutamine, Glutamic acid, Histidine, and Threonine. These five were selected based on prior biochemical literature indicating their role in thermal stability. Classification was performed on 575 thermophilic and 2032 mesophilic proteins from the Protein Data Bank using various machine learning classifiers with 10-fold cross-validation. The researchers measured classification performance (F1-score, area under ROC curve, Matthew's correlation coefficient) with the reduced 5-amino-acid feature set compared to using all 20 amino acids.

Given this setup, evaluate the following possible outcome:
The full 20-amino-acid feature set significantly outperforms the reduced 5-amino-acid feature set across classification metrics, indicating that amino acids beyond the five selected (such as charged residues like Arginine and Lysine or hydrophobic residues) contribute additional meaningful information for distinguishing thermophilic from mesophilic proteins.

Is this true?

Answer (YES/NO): NO